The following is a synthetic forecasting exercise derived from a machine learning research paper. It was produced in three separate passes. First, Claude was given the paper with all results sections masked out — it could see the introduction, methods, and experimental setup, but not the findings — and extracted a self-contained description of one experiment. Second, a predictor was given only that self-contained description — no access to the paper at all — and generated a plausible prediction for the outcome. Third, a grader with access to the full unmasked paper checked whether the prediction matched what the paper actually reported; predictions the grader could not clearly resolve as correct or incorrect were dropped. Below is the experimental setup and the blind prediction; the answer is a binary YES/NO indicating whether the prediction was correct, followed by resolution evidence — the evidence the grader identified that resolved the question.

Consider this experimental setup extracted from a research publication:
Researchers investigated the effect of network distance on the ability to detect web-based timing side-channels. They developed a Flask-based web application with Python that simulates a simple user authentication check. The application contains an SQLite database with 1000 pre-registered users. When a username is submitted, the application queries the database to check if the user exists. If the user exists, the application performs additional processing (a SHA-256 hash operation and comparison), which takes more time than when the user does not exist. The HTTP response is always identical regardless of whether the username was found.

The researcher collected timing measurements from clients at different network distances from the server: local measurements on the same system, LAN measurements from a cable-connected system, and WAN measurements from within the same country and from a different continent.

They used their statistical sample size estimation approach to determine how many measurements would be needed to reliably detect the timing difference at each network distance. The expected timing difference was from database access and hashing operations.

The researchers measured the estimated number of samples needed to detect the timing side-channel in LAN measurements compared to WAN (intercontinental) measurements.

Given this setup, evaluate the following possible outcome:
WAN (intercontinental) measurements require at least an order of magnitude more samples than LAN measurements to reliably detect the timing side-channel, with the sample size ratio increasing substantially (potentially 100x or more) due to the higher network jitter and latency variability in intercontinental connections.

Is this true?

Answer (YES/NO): YES